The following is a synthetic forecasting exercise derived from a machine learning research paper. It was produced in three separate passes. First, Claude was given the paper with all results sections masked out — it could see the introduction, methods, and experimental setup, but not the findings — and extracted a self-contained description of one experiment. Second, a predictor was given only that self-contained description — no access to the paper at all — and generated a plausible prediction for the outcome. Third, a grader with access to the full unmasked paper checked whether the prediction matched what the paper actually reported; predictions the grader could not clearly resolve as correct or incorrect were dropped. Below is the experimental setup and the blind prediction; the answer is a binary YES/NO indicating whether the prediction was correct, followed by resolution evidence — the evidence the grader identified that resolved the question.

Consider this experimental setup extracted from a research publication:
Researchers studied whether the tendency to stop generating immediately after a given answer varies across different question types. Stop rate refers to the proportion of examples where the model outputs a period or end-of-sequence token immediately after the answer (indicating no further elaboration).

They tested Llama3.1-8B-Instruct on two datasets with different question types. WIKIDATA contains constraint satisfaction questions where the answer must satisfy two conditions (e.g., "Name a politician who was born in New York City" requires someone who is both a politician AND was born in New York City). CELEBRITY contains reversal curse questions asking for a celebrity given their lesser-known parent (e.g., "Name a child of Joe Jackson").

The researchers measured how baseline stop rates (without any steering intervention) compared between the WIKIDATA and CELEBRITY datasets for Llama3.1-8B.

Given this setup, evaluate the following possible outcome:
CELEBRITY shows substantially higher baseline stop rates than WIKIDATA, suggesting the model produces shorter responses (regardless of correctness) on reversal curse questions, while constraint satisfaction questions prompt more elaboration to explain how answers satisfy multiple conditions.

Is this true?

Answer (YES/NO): NO